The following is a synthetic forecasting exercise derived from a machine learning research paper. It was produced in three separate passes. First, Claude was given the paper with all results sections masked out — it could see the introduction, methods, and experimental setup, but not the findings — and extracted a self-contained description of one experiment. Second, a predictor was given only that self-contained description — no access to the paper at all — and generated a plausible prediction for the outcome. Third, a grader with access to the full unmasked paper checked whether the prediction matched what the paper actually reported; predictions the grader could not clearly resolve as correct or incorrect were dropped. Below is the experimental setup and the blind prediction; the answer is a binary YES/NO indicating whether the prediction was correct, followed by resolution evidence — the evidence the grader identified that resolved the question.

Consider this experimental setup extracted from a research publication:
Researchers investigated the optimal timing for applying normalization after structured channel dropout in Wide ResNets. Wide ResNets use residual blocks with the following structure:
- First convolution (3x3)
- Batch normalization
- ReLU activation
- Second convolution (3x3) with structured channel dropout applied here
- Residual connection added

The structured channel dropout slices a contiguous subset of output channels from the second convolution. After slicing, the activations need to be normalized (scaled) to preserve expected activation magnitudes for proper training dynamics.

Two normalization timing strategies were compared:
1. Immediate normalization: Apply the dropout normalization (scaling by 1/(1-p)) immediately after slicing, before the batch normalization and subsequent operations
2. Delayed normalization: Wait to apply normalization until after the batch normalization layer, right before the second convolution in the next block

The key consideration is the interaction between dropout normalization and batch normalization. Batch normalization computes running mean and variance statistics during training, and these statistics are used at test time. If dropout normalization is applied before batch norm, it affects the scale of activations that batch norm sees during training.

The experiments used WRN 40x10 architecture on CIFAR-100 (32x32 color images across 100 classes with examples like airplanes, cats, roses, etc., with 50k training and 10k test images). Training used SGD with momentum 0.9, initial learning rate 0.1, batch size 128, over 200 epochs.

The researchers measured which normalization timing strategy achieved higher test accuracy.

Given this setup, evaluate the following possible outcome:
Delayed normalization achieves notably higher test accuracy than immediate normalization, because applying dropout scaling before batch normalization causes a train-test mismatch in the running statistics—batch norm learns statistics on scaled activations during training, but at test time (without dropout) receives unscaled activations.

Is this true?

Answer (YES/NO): YES